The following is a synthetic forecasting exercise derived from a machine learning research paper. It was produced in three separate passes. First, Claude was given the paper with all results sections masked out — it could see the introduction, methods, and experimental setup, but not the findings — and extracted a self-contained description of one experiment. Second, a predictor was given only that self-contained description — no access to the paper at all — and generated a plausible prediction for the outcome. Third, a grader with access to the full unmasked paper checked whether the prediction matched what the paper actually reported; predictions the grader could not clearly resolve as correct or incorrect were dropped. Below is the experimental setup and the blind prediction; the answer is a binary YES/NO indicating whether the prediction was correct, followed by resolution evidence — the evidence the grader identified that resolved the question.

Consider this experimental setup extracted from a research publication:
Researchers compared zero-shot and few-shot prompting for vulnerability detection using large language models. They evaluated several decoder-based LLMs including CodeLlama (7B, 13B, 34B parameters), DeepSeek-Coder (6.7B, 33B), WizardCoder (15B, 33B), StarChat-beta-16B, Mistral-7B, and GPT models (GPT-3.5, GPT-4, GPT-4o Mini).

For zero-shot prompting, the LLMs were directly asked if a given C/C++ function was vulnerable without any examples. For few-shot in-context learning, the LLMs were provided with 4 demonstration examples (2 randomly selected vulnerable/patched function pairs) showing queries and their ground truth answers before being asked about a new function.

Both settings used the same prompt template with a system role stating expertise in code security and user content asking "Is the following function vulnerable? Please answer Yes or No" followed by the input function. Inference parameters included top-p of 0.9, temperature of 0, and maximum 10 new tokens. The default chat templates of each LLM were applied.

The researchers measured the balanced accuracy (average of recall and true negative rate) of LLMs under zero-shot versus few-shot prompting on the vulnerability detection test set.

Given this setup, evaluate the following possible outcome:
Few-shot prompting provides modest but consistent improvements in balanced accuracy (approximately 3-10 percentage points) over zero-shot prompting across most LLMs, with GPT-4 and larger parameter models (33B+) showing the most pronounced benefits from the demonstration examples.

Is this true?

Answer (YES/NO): NO